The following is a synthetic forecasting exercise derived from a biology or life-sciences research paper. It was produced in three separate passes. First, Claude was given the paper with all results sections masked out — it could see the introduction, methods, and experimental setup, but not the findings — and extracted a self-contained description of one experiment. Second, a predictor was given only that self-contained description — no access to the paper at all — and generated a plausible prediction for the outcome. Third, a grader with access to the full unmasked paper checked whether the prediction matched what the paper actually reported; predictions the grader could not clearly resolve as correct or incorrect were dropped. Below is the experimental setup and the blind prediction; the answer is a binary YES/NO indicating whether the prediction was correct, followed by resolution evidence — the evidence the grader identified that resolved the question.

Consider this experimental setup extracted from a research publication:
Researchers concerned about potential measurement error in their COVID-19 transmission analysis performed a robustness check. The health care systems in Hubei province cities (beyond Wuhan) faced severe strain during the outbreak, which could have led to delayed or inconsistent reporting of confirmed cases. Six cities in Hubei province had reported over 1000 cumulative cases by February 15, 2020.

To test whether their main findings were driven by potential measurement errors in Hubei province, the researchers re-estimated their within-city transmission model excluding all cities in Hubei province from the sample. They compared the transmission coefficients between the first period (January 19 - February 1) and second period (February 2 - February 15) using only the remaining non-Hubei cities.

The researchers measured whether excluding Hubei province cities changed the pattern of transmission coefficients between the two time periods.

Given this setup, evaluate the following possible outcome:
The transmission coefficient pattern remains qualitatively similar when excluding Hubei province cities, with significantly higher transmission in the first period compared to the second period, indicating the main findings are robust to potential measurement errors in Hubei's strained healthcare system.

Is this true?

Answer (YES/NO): YES